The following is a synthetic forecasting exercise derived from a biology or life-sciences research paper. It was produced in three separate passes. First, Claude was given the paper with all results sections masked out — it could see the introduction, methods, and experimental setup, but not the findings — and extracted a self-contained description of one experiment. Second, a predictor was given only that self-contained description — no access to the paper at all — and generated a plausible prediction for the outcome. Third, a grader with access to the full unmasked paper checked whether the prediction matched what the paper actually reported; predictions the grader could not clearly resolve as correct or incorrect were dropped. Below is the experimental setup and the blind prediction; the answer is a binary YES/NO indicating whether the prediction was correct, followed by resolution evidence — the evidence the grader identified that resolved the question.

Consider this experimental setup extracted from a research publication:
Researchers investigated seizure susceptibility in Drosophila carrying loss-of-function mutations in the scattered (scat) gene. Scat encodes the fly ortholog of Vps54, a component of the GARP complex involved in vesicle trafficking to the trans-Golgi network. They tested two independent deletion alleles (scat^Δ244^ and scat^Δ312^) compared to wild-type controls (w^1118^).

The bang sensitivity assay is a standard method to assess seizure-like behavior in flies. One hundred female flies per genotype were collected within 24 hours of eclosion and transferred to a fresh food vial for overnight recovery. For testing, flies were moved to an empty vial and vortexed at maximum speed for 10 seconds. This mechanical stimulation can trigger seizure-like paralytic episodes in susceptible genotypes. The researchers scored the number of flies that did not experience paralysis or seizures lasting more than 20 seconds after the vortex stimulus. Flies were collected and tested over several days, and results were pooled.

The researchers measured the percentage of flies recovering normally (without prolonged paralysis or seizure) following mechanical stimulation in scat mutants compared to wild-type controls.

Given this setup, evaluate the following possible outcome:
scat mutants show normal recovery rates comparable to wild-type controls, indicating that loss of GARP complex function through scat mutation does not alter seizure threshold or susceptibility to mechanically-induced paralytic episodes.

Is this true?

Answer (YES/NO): NO